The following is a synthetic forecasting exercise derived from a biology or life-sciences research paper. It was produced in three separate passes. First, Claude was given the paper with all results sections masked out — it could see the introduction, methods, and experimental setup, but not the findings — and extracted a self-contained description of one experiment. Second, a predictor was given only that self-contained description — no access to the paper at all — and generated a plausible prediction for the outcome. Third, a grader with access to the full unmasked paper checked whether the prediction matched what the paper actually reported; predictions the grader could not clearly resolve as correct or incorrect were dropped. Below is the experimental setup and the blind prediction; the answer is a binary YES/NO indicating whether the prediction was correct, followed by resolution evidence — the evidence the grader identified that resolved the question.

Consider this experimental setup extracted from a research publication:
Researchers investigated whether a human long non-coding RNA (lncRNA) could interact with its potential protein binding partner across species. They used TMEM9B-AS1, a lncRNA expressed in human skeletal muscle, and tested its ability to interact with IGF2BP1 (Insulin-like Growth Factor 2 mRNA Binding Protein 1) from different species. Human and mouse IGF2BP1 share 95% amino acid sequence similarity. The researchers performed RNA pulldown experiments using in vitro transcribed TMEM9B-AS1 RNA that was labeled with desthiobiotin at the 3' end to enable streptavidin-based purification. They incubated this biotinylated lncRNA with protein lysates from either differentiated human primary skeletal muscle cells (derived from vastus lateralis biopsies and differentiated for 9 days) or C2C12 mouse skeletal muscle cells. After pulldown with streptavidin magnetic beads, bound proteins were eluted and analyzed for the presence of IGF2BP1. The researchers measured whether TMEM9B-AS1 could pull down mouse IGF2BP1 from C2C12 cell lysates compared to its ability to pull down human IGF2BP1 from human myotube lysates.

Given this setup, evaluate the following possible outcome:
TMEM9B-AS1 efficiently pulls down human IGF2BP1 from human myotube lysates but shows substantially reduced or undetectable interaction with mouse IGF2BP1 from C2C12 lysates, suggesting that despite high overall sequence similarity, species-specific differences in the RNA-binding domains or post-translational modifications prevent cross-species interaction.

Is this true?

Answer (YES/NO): YES